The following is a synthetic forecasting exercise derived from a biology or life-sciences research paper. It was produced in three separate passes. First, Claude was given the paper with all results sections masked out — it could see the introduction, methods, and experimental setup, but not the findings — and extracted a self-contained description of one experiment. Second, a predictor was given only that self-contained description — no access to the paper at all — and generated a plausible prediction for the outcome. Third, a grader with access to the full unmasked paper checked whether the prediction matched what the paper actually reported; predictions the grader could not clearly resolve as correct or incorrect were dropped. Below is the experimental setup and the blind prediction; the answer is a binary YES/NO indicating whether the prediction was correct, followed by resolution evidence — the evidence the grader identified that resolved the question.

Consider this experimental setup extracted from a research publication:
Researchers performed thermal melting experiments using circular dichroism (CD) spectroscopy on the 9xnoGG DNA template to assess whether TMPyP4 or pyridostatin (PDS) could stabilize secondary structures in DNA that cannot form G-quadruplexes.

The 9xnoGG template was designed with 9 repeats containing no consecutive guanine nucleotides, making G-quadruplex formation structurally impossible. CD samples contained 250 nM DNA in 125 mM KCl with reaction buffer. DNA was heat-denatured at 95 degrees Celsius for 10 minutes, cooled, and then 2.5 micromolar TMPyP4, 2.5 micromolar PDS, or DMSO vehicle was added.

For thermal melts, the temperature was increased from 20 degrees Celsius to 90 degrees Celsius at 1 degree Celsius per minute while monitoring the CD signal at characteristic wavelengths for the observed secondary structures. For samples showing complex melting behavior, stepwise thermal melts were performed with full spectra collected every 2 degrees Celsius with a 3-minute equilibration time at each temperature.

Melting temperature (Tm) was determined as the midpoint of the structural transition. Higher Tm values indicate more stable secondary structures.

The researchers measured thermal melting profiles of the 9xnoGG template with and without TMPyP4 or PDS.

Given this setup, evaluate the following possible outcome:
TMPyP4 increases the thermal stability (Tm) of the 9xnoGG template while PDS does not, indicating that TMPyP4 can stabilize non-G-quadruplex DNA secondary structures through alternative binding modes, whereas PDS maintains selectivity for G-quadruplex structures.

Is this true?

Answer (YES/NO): NO